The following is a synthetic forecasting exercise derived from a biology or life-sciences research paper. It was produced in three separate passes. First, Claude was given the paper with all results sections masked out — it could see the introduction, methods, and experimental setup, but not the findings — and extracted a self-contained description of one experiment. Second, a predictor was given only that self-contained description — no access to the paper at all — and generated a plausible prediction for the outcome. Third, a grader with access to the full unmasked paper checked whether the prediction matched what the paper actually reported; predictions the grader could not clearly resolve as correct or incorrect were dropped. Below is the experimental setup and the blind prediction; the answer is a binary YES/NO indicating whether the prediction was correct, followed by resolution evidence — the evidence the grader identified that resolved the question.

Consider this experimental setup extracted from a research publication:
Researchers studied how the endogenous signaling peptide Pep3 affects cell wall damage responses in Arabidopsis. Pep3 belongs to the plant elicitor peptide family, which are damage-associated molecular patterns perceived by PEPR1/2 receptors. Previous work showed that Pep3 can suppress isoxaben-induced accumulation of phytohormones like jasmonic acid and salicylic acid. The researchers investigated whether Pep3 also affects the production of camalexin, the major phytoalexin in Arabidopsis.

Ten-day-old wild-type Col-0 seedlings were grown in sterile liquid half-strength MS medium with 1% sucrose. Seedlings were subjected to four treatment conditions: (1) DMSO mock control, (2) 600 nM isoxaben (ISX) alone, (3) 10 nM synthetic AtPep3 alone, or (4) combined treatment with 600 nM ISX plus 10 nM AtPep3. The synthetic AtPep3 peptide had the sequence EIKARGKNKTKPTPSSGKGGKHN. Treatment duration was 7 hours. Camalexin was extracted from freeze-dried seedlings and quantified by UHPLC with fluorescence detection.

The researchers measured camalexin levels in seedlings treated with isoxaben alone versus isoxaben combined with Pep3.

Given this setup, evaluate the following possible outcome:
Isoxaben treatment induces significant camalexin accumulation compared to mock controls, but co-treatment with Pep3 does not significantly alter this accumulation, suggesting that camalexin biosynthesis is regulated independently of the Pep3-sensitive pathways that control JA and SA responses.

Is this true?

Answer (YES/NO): NO